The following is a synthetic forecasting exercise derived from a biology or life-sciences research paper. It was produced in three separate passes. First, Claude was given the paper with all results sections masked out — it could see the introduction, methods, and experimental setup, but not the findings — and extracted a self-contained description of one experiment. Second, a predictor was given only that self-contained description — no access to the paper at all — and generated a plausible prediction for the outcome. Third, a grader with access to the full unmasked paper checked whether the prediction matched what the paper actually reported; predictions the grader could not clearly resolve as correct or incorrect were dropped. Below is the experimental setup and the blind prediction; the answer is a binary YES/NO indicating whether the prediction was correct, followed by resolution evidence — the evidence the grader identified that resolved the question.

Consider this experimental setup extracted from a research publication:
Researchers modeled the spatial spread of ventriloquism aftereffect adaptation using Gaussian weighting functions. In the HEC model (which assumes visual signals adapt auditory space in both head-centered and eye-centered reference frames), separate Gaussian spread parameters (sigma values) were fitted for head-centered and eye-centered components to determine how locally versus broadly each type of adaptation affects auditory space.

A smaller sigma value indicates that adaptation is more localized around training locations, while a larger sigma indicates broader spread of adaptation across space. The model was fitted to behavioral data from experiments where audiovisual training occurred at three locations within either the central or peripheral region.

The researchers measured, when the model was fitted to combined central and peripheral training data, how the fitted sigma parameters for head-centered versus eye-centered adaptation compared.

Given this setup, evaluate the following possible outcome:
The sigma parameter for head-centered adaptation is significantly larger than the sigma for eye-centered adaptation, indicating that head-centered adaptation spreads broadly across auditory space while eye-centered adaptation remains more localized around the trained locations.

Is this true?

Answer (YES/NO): YES